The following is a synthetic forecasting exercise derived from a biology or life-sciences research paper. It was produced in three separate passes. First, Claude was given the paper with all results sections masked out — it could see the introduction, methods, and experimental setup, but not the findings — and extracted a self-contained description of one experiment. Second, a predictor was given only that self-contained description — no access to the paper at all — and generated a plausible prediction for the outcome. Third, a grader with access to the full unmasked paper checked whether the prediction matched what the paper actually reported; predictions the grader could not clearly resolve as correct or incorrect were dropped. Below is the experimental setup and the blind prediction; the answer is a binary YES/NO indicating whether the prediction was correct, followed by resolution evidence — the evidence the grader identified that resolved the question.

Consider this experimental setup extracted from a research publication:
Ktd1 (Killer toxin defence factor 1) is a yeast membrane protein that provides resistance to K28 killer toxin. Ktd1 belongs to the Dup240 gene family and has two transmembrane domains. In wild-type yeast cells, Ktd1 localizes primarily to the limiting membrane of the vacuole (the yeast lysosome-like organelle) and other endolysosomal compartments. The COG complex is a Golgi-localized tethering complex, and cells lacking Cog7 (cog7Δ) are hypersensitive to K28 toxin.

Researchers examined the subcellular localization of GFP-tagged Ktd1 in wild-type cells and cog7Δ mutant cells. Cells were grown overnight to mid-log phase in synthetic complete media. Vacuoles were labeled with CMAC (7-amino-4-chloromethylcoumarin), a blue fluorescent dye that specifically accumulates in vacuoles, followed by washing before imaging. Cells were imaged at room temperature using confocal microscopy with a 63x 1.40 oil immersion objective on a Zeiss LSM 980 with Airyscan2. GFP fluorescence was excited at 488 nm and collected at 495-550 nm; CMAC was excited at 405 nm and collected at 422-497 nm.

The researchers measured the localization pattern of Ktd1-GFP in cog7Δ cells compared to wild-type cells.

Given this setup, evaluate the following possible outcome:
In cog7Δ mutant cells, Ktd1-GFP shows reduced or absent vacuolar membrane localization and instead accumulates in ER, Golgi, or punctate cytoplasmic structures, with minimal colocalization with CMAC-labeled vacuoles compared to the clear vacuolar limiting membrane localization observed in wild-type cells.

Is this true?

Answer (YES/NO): YES